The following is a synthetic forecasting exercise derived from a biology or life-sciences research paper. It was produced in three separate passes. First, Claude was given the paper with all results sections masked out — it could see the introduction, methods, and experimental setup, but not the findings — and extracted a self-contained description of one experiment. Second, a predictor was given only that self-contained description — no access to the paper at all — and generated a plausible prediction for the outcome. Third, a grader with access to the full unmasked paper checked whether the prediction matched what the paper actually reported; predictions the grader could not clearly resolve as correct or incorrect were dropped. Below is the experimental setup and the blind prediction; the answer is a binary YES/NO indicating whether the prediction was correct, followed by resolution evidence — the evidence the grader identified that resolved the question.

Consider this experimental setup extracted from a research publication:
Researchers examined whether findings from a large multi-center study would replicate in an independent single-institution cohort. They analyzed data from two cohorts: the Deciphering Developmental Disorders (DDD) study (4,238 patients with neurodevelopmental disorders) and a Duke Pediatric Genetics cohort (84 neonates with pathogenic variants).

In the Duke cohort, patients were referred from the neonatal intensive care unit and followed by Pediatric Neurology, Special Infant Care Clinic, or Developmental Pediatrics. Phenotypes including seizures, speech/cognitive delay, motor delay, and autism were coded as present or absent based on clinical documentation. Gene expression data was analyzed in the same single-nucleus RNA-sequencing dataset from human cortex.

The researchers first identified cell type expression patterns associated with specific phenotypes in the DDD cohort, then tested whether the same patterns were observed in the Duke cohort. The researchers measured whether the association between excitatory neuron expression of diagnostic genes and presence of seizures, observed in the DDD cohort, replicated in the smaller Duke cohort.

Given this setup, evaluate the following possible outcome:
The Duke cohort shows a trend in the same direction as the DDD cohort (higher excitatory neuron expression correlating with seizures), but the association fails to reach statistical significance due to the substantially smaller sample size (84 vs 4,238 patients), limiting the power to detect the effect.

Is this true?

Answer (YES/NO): YES